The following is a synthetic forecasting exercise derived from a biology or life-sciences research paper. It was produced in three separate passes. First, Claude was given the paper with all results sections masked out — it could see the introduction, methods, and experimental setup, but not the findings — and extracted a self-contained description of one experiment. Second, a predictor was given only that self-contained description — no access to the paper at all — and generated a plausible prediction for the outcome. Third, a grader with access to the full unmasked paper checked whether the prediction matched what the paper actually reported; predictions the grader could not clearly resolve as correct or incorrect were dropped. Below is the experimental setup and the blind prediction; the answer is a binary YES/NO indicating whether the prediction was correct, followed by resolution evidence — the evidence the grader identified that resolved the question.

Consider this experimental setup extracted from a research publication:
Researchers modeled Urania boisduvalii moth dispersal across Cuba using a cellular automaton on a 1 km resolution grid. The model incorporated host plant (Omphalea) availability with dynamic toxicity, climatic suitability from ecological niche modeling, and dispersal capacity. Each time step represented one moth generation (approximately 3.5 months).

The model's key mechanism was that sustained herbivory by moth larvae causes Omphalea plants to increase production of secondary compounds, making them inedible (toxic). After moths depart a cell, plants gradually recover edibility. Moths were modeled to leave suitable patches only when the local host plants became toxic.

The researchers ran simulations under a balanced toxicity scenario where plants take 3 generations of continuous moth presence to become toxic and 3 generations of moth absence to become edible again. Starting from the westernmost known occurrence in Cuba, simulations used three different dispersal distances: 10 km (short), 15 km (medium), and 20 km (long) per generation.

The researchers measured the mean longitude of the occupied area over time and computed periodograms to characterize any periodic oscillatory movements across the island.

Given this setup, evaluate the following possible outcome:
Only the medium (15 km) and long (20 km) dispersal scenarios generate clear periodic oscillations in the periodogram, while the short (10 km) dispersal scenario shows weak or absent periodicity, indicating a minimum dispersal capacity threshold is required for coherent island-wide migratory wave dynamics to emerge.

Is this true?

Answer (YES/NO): NO